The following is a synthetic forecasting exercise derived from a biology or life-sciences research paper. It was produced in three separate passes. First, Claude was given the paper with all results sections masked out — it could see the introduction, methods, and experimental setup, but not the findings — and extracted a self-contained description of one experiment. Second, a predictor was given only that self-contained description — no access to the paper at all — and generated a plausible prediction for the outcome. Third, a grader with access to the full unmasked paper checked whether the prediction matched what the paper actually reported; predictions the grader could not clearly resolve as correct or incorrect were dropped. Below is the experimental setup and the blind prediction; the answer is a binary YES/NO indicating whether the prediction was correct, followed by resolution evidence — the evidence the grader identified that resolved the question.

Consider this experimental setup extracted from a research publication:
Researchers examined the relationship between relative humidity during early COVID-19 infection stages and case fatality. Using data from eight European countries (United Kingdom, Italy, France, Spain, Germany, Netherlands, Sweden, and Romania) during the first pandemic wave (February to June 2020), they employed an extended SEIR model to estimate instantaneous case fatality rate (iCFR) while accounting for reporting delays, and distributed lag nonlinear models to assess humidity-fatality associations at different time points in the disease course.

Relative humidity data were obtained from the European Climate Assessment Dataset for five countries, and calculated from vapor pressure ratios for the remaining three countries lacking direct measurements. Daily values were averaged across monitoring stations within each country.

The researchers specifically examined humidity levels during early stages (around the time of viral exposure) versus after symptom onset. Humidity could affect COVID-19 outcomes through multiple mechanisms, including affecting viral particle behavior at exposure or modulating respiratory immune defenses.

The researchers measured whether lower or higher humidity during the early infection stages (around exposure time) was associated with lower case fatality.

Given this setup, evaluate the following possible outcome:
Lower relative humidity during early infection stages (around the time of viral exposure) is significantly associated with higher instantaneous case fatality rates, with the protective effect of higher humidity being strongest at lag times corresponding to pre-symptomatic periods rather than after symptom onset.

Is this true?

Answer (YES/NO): NO